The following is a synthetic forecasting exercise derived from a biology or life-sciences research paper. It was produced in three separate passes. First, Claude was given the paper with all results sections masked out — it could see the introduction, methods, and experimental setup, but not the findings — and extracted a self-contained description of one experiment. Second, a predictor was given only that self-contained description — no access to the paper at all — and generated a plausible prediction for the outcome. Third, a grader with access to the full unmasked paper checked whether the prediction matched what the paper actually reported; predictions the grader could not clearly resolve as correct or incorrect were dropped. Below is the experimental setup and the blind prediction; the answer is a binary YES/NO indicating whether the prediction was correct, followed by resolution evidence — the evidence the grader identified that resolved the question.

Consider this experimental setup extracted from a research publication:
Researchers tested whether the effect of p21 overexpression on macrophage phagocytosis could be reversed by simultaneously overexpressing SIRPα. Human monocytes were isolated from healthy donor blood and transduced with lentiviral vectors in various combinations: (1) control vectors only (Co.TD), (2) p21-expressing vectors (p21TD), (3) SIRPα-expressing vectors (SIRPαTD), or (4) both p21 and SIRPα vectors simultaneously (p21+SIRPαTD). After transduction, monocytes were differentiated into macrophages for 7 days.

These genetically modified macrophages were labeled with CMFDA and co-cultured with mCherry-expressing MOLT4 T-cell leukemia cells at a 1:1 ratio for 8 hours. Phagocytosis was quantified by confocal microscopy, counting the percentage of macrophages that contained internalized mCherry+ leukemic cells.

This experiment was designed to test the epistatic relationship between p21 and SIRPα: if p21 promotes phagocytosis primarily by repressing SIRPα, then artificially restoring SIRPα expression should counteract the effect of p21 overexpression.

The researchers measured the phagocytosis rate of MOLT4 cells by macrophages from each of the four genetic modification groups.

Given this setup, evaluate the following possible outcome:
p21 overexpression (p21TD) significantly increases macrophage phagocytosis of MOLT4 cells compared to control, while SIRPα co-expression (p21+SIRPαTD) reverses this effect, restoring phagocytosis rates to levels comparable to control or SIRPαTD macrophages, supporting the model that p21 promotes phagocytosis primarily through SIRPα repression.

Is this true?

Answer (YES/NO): YES